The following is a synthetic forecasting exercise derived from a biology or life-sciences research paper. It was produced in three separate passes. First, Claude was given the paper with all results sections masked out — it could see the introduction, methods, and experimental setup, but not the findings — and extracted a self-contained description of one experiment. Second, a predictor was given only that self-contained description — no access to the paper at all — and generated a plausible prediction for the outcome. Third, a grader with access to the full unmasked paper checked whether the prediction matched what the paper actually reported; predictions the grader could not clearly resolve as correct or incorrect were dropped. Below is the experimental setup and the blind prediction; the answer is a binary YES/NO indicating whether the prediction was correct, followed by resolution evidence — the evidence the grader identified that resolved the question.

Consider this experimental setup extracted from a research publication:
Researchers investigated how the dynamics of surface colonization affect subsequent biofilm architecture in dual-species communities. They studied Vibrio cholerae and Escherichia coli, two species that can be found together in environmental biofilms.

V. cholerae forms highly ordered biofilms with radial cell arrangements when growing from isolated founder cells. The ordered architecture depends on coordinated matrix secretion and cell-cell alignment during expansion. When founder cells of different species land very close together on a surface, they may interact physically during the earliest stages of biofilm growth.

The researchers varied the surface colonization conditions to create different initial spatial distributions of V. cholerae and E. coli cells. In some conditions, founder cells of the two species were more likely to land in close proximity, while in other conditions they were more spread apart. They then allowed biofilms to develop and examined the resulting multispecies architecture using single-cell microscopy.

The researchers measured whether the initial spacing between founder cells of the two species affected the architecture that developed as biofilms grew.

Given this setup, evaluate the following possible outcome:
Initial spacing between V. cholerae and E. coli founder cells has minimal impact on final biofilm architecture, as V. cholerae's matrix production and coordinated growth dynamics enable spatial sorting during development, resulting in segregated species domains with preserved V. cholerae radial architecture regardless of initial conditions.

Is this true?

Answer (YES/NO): NO